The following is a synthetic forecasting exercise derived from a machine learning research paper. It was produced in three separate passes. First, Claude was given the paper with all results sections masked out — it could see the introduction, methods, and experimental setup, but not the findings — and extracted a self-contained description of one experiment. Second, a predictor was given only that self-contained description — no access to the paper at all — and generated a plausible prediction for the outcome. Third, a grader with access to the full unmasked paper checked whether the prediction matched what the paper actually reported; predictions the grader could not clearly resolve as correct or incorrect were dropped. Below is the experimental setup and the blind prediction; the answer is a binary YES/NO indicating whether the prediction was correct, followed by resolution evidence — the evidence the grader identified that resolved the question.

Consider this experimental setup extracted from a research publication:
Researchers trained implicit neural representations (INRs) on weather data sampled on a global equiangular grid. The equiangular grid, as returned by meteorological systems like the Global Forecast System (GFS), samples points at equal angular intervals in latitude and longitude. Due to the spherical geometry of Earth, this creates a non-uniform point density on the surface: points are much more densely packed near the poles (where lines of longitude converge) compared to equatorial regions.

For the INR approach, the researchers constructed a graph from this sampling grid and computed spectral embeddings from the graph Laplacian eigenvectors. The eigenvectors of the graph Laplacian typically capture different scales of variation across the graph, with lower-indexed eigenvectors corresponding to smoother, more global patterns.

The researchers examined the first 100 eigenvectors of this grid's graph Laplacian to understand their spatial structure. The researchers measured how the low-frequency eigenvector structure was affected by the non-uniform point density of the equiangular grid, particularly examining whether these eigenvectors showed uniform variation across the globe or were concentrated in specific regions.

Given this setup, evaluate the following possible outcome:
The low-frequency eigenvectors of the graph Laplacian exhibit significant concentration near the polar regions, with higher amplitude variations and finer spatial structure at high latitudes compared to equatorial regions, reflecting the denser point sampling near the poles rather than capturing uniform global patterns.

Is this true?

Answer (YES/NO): YES